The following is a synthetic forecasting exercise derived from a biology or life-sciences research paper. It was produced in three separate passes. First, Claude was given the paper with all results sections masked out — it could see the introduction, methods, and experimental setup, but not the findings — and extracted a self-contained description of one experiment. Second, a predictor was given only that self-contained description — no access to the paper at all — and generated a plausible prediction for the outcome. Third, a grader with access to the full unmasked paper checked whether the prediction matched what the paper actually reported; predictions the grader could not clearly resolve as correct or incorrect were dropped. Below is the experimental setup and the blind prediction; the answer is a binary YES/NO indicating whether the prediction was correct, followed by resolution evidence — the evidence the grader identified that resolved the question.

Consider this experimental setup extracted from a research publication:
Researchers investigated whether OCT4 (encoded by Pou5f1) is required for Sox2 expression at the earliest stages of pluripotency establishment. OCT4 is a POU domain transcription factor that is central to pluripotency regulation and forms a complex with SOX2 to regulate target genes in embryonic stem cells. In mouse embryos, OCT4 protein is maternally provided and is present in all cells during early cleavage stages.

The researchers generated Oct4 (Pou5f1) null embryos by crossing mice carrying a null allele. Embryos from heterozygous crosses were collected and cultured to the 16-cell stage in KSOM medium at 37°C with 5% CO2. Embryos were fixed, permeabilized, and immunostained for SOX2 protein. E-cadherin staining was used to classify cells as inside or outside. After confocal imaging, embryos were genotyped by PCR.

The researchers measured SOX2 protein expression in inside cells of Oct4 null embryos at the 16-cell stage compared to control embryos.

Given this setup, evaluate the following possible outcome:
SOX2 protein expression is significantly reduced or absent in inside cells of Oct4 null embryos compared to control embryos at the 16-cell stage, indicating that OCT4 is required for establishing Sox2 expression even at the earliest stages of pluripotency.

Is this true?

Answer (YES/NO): NO